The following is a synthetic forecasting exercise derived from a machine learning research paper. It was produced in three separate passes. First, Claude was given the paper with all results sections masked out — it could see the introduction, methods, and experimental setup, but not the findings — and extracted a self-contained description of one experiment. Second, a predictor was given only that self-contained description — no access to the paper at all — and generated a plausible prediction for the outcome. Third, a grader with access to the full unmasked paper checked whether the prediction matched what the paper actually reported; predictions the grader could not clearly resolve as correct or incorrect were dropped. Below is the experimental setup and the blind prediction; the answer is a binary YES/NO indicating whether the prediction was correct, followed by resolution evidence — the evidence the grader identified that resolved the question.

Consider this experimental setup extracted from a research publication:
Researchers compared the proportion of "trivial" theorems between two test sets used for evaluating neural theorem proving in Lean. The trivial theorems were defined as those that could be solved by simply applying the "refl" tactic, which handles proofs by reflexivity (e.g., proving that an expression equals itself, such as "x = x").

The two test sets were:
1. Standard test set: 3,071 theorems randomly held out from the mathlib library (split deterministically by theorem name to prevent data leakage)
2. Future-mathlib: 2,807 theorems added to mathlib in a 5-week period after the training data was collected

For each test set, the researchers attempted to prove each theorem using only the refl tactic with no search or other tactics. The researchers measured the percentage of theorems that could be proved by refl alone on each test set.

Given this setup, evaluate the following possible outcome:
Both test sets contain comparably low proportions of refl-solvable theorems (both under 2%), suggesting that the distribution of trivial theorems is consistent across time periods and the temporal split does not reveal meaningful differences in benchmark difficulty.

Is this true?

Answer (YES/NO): NO